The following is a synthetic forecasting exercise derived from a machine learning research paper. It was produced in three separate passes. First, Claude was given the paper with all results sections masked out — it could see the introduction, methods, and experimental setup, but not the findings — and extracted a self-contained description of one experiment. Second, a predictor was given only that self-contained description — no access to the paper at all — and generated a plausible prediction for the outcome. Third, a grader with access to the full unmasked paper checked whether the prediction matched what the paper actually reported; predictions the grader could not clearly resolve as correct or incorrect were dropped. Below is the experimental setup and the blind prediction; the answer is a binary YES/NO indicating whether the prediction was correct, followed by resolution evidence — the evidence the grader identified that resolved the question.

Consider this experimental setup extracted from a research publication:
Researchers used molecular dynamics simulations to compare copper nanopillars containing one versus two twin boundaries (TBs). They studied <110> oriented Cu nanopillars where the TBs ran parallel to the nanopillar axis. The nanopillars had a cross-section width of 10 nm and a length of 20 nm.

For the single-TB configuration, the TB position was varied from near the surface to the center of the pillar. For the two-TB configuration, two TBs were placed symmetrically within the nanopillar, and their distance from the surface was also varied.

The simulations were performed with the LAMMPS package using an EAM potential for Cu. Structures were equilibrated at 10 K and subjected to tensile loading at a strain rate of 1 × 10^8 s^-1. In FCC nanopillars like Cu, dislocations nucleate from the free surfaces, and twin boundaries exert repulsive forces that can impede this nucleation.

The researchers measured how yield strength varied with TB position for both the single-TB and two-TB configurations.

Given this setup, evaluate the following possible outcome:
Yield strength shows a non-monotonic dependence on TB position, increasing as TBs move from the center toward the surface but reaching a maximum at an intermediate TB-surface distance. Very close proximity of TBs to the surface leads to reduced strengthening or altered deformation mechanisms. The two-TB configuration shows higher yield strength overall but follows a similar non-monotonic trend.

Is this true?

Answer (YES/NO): NO